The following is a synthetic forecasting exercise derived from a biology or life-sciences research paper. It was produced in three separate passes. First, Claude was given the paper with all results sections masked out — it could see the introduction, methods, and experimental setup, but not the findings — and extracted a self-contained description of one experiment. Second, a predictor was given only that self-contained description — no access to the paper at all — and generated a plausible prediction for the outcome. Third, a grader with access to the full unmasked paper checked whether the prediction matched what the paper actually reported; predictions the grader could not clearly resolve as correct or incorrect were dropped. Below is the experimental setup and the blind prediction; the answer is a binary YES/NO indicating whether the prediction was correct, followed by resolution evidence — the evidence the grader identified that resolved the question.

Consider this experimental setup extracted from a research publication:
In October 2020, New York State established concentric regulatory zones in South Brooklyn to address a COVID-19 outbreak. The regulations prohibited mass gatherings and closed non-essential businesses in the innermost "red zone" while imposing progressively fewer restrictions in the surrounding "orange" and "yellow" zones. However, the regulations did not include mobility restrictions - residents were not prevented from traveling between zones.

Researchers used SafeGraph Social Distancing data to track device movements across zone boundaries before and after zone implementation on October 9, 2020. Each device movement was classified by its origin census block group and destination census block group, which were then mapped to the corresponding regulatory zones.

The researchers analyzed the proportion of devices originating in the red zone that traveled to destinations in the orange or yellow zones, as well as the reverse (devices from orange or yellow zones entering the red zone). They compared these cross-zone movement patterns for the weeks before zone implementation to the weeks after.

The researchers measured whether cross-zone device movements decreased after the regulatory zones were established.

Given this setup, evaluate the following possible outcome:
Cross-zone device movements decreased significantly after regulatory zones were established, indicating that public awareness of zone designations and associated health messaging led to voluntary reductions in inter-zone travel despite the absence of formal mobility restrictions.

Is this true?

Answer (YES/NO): NO